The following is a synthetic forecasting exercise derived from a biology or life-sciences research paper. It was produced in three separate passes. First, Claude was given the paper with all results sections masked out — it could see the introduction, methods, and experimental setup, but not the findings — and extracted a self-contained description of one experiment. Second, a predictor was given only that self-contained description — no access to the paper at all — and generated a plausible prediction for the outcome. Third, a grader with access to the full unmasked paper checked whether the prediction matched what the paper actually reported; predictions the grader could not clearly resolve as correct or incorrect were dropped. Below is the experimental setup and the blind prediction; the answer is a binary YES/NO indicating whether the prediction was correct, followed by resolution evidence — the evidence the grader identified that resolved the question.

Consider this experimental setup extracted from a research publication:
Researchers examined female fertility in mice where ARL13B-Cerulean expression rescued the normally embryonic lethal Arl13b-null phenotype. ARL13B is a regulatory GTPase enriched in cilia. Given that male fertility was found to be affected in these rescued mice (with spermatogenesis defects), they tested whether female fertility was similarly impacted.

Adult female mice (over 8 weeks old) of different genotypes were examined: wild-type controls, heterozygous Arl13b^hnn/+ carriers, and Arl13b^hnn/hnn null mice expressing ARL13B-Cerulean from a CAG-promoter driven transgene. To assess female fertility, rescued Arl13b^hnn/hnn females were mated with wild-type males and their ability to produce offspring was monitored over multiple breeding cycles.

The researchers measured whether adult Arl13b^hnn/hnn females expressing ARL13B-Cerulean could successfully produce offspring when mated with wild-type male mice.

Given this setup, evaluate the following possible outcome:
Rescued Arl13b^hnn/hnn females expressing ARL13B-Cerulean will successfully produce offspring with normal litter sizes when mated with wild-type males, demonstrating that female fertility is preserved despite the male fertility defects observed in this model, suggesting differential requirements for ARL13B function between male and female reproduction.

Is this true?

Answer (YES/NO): YES